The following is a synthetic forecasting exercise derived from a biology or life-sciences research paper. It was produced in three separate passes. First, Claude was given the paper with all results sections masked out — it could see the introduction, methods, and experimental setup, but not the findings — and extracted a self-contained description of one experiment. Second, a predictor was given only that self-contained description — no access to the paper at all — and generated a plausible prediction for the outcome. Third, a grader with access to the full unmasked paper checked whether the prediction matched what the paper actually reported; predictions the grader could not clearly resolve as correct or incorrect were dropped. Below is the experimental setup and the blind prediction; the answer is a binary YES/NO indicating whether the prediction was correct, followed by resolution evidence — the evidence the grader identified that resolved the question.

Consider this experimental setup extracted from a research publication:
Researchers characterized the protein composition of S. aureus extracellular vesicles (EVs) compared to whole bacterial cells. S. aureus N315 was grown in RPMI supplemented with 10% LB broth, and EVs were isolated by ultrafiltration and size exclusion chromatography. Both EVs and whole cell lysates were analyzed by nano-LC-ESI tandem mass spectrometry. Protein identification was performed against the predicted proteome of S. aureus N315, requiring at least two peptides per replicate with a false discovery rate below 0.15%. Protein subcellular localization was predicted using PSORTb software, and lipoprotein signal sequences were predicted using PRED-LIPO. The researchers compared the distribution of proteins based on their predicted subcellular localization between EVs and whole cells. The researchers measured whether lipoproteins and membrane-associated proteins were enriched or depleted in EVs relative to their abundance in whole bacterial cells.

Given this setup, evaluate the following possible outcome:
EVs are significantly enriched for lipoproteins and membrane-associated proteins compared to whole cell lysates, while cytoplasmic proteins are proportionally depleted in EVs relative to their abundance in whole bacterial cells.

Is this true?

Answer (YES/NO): YES